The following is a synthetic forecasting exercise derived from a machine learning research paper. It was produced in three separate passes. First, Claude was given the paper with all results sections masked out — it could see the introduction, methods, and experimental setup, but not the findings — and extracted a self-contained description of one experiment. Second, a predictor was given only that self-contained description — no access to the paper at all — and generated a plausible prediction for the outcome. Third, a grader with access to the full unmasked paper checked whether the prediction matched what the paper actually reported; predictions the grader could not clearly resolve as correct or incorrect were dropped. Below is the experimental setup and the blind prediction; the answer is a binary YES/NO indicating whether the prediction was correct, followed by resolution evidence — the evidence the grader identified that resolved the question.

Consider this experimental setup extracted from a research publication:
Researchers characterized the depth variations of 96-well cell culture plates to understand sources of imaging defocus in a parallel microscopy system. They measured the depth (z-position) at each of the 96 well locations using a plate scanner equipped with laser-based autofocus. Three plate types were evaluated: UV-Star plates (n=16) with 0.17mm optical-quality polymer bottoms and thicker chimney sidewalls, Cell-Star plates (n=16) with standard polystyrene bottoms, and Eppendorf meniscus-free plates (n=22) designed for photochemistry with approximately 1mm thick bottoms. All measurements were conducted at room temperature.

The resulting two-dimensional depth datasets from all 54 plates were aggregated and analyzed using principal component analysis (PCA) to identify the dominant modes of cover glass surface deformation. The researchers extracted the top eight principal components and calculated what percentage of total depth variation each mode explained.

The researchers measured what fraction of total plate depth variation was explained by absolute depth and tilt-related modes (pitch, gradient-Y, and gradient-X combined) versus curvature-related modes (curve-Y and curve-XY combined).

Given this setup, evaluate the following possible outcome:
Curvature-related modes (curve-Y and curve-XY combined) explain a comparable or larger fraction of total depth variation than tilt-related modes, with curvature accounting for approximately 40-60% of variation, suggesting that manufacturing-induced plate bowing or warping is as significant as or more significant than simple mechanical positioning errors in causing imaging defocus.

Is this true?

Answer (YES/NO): NO